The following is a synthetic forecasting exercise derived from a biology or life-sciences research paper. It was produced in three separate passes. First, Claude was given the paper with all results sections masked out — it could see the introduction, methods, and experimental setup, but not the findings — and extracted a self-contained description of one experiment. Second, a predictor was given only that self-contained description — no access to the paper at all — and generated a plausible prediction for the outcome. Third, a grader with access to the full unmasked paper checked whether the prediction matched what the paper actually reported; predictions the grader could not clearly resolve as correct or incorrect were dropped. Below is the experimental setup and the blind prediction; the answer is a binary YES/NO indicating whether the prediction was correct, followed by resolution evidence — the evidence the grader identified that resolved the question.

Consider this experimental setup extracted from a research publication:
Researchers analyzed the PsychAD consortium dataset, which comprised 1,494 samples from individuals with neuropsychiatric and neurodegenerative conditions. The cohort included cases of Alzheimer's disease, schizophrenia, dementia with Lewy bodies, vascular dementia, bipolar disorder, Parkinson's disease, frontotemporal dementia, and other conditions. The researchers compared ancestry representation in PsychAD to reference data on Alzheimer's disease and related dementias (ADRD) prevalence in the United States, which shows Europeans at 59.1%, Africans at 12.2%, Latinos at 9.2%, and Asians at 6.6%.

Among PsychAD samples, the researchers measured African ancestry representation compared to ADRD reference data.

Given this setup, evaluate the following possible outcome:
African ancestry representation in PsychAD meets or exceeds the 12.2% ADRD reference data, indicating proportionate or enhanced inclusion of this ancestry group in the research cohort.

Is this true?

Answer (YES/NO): YES